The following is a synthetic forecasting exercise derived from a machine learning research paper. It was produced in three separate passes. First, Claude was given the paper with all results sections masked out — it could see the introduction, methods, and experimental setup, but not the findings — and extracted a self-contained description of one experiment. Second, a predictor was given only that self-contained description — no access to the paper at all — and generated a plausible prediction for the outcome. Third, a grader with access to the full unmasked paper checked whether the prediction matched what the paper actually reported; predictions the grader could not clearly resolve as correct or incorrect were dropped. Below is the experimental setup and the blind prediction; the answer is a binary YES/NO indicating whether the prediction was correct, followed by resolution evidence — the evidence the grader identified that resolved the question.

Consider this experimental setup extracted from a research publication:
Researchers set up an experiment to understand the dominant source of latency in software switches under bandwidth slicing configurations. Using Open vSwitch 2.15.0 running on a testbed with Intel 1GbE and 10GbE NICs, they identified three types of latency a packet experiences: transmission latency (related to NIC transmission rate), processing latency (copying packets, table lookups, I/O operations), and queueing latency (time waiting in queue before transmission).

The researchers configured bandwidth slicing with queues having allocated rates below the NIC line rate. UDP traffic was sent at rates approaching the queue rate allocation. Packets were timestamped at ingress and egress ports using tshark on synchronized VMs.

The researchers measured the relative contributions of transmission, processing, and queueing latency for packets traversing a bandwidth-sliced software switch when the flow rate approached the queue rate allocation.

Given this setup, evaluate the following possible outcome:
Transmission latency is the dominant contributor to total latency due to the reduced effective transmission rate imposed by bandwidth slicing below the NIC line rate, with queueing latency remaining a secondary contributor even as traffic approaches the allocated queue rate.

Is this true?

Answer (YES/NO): NO